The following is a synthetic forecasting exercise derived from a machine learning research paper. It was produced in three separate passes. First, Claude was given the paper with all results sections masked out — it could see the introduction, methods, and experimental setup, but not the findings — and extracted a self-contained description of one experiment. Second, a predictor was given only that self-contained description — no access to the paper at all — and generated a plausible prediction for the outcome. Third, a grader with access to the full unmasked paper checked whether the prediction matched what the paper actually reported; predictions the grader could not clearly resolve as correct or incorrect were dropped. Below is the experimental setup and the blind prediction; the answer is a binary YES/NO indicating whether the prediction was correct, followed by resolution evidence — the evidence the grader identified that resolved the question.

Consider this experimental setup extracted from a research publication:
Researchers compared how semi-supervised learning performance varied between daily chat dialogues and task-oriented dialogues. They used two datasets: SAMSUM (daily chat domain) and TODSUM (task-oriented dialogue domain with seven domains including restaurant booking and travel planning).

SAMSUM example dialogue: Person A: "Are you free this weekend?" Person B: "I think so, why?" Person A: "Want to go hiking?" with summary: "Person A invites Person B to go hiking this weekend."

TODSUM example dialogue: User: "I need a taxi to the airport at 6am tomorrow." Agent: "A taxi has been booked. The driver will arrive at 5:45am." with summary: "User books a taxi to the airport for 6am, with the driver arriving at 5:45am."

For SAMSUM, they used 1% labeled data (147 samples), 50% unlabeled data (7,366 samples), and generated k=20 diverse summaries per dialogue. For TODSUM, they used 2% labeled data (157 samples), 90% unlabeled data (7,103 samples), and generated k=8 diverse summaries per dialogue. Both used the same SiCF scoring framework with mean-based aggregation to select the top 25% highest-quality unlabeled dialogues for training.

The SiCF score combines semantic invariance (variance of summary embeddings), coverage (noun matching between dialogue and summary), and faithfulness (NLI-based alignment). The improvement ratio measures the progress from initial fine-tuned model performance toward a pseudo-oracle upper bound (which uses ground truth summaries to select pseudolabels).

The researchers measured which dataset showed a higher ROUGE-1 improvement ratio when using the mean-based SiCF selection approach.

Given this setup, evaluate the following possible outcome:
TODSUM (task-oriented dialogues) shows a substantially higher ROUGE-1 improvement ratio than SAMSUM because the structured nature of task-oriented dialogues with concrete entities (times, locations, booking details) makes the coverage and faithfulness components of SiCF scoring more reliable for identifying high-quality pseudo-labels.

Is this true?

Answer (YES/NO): NO